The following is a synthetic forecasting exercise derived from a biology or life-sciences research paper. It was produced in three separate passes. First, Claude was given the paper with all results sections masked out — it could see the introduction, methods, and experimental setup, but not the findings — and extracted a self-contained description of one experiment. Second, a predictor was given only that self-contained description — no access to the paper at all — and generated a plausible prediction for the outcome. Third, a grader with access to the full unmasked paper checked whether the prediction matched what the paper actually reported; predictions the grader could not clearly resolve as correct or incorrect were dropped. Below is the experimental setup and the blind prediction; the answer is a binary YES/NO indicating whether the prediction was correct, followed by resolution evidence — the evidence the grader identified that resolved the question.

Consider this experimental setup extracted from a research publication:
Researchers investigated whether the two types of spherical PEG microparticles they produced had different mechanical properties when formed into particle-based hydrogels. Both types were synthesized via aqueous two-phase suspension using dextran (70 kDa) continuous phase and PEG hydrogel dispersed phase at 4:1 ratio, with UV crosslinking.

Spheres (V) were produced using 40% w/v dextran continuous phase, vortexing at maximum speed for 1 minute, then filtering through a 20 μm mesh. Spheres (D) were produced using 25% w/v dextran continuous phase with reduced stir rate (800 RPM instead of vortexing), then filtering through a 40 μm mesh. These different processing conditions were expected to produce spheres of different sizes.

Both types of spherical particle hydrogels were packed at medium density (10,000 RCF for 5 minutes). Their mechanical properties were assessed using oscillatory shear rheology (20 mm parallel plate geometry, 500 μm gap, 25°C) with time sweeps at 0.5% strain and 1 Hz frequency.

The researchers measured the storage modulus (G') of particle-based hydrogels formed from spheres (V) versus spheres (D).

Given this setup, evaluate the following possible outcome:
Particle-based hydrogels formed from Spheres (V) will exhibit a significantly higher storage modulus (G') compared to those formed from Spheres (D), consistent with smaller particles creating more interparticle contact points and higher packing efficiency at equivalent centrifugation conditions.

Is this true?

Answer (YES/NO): NO